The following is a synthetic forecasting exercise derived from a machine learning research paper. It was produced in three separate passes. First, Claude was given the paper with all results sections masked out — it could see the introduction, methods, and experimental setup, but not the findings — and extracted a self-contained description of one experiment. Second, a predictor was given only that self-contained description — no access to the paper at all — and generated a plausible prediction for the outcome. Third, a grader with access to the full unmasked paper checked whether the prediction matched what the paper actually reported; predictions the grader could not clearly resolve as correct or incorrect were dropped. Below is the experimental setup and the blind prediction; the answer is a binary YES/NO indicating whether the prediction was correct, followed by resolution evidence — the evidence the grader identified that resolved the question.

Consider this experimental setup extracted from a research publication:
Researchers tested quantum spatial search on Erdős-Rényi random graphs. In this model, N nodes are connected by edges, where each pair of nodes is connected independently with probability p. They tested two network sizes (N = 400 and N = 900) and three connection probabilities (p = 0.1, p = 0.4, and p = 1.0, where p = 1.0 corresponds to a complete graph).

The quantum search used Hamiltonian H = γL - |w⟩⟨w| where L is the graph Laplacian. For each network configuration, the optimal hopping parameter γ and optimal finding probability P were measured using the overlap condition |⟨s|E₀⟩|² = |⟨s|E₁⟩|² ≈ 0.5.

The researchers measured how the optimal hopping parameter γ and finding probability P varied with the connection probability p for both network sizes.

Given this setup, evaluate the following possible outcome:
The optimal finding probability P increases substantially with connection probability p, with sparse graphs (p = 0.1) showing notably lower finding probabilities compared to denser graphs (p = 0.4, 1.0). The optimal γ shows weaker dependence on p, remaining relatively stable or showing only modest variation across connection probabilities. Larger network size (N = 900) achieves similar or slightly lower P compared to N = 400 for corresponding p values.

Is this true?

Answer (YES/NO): NO